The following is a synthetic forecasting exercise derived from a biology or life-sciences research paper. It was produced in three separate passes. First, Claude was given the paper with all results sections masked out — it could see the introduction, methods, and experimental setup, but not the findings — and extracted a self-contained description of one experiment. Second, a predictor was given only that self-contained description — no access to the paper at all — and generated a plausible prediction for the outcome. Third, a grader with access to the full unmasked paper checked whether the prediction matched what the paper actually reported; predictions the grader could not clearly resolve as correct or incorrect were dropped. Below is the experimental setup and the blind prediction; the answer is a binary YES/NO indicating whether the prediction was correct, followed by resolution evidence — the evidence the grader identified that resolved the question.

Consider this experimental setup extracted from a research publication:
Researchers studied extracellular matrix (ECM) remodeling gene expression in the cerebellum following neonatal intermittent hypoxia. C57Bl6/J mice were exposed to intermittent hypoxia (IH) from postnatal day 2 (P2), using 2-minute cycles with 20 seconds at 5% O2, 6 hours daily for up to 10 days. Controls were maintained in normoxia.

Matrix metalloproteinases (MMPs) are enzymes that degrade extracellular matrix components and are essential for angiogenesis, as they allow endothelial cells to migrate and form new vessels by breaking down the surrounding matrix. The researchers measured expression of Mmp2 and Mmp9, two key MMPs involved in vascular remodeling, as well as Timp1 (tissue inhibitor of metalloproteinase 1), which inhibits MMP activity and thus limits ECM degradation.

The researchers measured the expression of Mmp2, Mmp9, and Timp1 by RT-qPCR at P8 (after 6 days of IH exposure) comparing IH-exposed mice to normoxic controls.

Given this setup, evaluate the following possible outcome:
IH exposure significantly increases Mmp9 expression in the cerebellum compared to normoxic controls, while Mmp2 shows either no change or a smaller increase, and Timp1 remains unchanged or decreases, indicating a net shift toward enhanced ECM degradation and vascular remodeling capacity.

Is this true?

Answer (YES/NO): NO